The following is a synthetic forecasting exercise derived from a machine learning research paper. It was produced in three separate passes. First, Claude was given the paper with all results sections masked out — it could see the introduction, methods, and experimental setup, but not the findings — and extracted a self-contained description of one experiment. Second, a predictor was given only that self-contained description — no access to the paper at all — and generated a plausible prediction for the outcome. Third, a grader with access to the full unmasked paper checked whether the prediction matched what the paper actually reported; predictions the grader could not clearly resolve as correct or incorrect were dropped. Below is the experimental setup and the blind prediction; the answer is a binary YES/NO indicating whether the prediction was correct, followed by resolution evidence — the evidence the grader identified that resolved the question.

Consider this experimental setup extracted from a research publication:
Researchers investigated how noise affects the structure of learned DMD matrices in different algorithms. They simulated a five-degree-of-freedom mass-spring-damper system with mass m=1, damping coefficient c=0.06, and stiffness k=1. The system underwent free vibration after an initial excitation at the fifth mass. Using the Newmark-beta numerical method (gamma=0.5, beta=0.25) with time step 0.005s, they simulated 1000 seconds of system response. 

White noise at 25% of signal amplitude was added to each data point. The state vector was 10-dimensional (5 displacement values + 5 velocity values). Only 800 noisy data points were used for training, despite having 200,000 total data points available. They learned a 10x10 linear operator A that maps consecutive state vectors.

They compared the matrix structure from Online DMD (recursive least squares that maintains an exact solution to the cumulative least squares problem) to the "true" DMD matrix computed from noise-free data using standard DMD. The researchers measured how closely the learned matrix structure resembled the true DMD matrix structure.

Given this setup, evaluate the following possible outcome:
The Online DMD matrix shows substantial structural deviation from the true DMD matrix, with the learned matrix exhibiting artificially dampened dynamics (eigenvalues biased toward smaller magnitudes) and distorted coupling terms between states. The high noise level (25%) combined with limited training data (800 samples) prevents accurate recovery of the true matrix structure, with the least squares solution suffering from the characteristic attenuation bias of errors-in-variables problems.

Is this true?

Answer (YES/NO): NO